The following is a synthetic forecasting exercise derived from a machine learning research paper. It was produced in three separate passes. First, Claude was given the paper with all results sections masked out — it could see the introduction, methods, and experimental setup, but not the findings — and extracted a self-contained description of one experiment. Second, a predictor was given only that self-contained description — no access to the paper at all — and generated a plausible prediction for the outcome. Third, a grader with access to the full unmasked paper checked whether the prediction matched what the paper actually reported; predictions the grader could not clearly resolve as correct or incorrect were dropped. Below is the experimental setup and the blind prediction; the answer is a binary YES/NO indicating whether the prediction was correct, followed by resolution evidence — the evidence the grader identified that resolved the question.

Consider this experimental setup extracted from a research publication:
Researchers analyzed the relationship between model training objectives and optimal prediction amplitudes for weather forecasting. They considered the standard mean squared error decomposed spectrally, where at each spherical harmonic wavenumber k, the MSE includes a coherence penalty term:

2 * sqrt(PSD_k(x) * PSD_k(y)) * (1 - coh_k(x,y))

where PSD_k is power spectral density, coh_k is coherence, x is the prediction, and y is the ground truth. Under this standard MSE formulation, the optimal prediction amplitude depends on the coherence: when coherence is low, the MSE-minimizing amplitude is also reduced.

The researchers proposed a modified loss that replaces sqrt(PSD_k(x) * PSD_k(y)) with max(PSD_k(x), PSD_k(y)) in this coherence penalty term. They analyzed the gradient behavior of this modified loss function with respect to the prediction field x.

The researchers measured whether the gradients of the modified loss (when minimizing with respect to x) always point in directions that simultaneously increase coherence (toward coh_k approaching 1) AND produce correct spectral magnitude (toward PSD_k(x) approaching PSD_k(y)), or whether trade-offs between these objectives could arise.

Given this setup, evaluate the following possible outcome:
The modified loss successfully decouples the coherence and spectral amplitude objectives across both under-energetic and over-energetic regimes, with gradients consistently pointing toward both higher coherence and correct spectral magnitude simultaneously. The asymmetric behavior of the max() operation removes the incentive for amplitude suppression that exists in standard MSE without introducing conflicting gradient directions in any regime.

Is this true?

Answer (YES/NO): YES